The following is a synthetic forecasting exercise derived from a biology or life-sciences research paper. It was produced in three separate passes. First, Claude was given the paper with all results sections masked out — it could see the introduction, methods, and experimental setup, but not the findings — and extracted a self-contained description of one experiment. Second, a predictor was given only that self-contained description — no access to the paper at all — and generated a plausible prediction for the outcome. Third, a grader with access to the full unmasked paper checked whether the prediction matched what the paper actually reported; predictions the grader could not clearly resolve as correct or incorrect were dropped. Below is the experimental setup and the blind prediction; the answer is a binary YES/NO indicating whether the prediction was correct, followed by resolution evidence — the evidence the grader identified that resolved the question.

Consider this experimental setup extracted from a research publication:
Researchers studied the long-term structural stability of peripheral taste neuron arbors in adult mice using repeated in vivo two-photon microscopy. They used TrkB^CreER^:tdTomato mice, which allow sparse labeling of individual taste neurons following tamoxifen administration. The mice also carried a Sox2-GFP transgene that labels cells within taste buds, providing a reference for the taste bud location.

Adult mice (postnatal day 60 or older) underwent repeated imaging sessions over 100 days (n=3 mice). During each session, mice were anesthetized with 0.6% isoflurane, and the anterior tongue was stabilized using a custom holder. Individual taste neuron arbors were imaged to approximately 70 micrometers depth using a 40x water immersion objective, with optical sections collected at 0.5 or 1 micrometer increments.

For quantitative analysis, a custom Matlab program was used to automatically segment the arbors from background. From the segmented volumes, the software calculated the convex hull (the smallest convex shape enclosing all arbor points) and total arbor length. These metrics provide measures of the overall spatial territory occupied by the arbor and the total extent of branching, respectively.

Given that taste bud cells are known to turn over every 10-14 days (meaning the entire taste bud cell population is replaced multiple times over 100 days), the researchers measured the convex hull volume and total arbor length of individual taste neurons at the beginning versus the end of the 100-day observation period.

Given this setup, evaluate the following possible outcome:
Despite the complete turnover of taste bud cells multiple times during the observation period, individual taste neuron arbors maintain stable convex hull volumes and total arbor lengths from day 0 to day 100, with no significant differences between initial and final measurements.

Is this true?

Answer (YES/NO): NO